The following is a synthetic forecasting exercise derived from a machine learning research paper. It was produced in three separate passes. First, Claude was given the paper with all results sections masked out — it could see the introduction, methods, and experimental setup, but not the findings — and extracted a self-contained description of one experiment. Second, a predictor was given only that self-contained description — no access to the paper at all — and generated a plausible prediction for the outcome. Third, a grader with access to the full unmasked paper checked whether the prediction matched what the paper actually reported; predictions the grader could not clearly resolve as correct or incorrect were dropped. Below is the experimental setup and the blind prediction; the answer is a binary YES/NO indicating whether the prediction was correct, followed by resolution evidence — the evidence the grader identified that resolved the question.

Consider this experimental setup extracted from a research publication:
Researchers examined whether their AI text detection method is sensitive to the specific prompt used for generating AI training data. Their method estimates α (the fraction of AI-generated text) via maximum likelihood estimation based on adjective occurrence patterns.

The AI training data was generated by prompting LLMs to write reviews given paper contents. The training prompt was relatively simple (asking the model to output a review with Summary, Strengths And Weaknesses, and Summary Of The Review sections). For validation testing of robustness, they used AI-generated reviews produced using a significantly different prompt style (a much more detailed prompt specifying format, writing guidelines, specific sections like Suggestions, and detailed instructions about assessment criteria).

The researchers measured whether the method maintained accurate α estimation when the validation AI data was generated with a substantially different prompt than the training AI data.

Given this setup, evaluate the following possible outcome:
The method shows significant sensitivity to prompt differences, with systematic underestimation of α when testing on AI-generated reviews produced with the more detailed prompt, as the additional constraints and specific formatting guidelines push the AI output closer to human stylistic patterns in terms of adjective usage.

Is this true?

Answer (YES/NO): NO